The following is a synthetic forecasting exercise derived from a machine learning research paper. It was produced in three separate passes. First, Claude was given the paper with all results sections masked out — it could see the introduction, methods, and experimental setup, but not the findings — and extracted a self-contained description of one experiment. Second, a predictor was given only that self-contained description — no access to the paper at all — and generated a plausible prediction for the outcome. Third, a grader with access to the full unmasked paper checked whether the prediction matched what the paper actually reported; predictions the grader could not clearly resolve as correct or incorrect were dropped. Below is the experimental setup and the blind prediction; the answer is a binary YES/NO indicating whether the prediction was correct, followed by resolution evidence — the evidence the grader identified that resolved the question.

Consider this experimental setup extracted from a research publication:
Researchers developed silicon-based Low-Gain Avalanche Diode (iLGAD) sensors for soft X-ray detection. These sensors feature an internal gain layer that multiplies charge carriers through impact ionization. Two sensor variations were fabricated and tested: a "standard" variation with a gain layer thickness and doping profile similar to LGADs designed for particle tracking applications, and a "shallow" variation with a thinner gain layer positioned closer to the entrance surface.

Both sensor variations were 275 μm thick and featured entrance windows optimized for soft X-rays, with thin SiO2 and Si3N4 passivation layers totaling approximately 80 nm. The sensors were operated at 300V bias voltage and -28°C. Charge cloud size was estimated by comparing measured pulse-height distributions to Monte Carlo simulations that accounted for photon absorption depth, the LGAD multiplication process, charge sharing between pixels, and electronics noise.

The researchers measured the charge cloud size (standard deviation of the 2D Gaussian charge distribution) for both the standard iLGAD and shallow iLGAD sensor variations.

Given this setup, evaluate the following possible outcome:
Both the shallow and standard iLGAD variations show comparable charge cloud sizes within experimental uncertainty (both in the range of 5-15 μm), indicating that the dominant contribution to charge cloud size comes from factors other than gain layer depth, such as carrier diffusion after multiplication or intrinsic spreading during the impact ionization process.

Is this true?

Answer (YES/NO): NO